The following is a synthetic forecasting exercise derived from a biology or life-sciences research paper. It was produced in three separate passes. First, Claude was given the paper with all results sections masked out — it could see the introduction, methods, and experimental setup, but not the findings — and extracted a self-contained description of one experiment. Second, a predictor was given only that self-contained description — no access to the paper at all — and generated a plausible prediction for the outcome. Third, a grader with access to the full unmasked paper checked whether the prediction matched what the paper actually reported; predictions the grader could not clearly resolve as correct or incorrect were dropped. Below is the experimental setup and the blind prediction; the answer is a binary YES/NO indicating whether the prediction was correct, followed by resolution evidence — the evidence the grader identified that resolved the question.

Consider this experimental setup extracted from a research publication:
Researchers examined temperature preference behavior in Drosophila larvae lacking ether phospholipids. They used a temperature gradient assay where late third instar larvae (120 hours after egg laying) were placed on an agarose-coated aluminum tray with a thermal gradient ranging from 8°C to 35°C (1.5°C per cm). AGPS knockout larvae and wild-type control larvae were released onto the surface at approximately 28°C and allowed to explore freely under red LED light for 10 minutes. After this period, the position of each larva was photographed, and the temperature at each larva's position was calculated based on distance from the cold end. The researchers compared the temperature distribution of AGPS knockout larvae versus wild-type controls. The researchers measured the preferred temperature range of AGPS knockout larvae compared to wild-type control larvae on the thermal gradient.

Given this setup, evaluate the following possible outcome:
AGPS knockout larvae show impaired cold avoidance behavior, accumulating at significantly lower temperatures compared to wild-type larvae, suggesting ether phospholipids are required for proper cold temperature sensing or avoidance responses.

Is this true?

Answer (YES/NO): NO